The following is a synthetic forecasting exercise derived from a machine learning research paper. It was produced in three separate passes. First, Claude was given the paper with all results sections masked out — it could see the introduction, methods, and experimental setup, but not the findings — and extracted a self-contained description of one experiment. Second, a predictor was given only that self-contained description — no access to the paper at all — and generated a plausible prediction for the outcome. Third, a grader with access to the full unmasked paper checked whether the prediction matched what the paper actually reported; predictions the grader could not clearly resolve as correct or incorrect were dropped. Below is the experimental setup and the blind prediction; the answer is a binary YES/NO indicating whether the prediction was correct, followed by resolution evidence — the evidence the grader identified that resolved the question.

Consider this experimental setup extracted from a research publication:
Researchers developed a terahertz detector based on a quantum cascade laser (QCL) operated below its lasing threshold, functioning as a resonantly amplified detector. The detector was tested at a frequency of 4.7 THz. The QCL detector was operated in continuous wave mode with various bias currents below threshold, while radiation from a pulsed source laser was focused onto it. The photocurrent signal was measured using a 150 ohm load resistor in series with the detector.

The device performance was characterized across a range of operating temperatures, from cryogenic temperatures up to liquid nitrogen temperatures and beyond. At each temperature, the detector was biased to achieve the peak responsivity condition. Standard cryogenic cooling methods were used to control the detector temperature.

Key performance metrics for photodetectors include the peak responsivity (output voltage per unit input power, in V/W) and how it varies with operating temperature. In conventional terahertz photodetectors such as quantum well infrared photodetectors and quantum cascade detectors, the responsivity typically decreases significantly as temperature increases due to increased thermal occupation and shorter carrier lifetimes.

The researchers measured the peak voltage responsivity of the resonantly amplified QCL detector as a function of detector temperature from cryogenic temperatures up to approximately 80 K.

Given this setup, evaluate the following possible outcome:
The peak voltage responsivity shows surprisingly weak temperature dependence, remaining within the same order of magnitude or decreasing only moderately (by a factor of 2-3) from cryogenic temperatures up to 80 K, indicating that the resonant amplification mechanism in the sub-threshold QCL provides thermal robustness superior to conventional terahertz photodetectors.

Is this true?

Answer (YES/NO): YES